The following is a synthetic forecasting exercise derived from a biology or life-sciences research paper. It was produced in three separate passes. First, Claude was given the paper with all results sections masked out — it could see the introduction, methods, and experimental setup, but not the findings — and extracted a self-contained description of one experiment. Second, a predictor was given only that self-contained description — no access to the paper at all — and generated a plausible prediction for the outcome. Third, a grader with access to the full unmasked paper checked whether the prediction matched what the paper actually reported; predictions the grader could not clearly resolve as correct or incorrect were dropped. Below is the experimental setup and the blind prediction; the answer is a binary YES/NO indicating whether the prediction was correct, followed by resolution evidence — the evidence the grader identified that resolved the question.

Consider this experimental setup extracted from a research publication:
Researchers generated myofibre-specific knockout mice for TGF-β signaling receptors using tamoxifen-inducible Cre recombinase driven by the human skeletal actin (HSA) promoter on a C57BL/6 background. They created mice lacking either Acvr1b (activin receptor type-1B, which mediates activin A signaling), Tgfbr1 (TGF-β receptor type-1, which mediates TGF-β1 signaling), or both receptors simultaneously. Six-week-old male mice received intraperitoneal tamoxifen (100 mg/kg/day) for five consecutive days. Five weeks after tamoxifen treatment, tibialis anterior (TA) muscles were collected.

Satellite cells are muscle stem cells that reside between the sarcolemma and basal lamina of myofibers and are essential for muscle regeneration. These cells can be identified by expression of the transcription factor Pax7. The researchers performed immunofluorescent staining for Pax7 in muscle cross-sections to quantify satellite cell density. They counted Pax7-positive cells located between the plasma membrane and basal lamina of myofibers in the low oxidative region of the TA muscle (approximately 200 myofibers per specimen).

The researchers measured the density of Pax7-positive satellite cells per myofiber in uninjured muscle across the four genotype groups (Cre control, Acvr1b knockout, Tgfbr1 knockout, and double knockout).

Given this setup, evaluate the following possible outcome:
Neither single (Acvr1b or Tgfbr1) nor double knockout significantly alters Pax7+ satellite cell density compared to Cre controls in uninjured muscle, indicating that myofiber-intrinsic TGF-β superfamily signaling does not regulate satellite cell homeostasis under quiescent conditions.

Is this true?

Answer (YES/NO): NO